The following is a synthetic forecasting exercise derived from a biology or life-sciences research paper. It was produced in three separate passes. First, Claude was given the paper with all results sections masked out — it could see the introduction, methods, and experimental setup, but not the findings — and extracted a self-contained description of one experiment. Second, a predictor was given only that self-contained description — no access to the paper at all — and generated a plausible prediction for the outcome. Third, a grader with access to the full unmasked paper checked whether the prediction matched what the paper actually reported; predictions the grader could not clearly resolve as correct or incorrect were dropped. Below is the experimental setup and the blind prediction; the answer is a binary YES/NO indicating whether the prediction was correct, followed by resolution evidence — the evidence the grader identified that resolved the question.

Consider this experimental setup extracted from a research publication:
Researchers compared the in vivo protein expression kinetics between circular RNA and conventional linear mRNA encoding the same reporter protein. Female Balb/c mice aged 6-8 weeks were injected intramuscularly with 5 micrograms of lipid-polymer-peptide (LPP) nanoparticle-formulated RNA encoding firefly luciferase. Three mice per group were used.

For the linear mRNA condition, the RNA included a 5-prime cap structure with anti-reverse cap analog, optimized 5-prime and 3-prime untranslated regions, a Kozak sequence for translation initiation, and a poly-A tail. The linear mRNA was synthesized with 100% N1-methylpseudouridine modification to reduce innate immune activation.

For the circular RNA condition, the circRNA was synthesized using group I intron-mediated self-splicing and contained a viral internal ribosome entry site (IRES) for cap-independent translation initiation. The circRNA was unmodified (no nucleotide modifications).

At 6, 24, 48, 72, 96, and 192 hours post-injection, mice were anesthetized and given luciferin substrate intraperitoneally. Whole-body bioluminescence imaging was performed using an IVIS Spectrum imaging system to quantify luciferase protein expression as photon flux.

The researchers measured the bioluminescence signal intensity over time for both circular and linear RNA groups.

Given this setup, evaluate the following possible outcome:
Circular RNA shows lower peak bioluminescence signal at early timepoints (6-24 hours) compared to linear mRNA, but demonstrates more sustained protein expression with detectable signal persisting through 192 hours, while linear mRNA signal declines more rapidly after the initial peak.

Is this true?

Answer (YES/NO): YES